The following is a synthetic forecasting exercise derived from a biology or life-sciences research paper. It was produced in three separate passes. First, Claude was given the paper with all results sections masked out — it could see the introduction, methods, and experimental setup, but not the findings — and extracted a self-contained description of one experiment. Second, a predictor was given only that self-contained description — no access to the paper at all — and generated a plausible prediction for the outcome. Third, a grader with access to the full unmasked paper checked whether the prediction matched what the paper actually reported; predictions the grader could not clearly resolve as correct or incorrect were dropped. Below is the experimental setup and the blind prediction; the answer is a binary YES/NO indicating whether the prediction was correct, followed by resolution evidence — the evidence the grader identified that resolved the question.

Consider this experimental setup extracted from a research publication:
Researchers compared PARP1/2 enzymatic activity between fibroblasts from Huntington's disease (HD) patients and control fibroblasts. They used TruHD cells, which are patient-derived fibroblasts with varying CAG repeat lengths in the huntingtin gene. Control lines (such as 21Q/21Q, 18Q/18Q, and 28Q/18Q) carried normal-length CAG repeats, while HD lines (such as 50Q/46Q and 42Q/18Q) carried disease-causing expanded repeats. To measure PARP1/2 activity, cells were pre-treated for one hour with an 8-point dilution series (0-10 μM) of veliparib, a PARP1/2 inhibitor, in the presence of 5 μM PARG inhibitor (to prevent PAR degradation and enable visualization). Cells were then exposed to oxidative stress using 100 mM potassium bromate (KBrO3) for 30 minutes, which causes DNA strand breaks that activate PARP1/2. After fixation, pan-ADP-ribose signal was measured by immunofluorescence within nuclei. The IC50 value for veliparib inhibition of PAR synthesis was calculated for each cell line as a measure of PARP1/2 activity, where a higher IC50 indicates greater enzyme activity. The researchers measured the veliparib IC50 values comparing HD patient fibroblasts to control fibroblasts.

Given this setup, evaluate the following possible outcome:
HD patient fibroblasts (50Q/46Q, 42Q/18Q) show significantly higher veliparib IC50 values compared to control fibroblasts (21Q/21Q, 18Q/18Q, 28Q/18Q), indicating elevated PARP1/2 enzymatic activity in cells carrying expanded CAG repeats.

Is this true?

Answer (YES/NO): NO